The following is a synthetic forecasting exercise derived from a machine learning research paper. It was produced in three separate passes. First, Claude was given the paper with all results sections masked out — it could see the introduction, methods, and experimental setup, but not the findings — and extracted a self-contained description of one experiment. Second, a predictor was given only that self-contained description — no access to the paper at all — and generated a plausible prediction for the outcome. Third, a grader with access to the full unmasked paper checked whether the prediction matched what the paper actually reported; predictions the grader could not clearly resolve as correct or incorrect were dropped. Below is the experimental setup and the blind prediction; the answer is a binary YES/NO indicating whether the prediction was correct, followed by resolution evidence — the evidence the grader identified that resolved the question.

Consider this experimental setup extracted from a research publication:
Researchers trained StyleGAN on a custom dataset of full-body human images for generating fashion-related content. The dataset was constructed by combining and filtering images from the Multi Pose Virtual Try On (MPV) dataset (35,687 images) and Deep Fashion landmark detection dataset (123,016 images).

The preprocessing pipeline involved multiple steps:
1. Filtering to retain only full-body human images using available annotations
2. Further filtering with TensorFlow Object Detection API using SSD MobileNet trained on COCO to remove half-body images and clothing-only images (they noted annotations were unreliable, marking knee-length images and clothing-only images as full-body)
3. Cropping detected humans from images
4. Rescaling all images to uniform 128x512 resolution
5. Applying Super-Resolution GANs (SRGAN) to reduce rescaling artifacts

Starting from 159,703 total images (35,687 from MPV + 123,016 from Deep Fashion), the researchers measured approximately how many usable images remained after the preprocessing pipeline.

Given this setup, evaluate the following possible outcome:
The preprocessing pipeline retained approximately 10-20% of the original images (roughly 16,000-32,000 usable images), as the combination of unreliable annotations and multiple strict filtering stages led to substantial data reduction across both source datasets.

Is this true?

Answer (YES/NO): YES